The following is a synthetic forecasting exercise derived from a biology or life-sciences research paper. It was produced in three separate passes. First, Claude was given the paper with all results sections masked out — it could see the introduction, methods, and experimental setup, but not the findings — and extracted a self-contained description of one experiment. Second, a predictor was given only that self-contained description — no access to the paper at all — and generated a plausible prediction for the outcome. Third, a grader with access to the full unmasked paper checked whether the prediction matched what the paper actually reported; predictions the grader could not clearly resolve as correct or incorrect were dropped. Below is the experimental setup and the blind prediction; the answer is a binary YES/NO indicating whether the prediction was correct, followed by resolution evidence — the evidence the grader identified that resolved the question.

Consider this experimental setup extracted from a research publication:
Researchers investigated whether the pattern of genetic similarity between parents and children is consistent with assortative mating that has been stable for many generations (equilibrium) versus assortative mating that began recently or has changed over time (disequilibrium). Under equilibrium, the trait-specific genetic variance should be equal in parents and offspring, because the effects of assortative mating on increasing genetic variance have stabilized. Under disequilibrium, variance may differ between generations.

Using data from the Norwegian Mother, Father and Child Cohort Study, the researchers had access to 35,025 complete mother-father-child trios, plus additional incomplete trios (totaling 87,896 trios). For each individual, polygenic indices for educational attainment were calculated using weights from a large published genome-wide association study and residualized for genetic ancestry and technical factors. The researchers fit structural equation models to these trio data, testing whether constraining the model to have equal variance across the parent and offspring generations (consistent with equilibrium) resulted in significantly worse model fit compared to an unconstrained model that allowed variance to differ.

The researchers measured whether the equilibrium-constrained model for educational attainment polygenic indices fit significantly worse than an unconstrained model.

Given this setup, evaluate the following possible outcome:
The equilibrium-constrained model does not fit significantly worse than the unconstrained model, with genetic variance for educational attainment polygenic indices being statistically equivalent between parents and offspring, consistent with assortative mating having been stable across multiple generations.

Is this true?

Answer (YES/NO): NO